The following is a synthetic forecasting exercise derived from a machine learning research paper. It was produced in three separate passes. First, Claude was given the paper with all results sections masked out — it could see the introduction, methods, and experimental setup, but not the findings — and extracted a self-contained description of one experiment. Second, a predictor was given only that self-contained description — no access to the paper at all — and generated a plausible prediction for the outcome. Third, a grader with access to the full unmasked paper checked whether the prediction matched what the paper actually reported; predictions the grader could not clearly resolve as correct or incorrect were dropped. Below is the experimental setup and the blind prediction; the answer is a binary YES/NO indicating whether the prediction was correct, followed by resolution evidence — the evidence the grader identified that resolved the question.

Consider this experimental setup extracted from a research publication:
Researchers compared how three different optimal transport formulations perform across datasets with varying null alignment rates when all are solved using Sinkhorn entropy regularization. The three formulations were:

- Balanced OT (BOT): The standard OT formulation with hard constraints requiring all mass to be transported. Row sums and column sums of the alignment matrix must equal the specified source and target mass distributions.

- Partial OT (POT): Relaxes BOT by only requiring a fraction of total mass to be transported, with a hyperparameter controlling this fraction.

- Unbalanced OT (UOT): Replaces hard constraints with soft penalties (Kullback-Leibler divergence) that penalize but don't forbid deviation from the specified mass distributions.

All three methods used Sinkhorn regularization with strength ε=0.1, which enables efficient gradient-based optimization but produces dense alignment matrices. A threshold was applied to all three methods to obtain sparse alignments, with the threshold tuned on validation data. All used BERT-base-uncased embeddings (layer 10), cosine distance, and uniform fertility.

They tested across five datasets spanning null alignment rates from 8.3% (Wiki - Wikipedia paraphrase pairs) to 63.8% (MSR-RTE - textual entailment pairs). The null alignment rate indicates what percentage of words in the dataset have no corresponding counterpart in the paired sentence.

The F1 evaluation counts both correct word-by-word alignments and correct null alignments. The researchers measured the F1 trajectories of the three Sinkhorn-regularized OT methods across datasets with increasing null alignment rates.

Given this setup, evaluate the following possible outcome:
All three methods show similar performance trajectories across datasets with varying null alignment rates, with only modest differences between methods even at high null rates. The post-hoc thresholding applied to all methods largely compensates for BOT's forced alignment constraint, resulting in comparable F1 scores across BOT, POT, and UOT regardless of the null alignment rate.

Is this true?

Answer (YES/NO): NO